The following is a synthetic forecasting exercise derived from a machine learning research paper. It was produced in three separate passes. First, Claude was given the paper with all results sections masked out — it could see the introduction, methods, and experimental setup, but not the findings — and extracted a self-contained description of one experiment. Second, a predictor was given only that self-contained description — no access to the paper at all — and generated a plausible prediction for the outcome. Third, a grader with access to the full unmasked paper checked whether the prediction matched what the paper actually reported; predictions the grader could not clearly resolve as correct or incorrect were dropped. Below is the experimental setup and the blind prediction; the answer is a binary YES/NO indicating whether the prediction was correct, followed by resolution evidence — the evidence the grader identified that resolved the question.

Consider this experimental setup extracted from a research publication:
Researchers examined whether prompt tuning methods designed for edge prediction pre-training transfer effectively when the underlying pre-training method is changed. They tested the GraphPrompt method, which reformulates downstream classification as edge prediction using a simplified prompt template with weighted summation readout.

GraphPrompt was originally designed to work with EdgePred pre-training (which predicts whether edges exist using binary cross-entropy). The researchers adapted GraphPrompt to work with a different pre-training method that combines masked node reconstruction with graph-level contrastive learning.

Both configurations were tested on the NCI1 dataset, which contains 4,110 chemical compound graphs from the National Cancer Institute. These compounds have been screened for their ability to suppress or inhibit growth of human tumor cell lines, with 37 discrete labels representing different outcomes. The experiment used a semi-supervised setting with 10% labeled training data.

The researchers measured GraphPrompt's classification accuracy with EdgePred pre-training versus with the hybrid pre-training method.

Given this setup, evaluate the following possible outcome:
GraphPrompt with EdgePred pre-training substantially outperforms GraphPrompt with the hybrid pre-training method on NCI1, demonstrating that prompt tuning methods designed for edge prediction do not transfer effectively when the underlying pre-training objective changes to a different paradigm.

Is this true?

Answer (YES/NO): NO